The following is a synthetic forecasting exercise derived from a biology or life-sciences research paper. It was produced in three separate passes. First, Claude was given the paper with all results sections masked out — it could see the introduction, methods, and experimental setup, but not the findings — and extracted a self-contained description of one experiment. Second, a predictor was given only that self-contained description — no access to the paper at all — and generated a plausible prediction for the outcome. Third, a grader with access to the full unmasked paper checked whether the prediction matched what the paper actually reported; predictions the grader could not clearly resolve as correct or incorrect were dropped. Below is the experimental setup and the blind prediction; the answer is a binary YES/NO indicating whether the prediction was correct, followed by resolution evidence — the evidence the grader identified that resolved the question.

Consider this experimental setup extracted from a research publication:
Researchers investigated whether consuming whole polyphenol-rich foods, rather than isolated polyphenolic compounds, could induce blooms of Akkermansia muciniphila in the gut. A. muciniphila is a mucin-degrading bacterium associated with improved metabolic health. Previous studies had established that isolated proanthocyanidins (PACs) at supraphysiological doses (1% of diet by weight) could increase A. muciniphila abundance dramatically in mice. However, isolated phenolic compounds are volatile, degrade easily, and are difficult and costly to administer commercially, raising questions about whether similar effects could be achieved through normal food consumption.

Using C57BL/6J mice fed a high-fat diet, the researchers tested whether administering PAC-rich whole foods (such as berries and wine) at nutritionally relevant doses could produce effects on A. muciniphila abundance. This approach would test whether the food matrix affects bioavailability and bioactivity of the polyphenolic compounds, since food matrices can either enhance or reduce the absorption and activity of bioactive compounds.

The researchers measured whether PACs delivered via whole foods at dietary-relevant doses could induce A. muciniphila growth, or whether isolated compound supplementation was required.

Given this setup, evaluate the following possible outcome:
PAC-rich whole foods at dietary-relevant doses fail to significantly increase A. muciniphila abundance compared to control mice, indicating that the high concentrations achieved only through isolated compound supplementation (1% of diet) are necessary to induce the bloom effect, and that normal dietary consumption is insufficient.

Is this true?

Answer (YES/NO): NO